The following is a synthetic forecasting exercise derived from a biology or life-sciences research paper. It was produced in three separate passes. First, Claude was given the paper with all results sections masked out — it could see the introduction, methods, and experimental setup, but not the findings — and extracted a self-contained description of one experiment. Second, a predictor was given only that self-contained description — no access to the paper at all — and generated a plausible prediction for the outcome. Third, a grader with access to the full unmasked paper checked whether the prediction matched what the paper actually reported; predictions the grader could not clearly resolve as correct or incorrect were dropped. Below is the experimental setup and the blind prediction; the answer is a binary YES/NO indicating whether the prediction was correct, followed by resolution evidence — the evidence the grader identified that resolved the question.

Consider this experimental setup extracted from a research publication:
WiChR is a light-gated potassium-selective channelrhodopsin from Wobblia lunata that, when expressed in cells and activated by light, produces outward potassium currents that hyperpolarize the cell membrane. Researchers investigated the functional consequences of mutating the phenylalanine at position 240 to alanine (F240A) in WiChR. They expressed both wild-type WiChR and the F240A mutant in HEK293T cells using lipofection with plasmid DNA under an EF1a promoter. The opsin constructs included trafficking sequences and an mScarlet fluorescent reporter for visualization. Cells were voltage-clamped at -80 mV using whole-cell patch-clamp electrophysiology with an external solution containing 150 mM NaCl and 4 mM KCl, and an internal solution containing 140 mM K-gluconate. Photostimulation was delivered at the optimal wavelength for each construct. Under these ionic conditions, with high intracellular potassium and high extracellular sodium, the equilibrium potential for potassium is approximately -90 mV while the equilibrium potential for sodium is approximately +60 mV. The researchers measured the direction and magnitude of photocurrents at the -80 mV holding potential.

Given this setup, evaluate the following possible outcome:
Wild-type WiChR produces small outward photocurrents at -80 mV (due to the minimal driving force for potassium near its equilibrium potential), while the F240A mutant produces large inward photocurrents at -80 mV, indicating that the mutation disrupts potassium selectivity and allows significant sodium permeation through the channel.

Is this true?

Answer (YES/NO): YES